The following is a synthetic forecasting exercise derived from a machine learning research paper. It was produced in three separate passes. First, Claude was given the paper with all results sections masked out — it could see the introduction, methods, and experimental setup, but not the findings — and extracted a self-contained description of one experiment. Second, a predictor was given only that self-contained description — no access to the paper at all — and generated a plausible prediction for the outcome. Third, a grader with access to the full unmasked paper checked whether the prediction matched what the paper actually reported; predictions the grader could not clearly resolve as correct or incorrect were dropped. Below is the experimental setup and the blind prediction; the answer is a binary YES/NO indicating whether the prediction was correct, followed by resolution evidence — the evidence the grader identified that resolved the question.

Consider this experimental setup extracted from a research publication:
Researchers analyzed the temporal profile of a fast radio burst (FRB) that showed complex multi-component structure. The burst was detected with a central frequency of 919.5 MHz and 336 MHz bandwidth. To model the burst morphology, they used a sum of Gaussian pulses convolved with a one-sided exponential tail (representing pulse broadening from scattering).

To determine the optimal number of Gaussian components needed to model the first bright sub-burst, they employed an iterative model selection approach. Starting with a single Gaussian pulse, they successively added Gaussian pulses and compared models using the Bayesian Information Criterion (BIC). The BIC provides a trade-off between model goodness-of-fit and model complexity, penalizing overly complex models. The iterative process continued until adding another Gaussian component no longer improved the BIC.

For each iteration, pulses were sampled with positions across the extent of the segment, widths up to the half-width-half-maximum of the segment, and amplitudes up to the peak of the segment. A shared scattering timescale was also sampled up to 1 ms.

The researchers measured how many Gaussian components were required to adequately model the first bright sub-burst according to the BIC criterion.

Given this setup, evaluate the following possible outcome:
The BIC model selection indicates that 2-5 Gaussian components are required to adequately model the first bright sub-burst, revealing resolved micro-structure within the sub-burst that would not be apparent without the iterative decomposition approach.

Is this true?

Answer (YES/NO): YES